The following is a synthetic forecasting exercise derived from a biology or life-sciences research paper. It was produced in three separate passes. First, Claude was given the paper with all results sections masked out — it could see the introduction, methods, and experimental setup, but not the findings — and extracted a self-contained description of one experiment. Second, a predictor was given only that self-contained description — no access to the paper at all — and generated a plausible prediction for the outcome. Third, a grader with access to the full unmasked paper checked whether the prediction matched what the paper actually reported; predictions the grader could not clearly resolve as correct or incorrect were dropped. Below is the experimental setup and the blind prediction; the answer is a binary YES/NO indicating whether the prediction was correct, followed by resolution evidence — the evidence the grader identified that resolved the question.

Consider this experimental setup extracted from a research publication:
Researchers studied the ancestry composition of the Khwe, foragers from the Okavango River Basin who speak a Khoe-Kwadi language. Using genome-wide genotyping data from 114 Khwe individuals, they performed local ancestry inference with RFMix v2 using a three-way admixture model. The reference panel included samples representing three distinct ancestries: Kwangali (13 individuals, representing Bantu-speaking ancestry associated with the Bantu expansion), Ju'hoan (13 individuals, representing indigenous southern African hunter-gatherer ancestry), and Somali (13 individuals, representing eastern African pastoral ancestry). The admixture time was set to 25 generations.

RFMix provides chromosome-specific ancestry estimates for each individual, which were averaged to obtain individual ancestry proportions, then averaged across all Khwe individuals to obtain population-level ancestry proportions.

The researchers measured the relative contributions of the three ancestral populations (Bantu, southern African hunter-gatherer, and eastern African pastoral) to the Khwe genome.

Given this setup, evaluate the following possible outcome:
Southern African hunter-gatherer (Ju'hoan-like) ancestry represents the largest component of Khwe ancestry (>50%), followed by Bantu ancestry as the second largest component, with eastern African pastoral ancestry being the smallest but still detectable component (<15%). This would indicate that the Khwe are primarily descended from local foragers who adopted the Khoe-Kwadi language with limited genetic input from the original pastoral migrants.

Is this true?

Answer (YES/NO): NO